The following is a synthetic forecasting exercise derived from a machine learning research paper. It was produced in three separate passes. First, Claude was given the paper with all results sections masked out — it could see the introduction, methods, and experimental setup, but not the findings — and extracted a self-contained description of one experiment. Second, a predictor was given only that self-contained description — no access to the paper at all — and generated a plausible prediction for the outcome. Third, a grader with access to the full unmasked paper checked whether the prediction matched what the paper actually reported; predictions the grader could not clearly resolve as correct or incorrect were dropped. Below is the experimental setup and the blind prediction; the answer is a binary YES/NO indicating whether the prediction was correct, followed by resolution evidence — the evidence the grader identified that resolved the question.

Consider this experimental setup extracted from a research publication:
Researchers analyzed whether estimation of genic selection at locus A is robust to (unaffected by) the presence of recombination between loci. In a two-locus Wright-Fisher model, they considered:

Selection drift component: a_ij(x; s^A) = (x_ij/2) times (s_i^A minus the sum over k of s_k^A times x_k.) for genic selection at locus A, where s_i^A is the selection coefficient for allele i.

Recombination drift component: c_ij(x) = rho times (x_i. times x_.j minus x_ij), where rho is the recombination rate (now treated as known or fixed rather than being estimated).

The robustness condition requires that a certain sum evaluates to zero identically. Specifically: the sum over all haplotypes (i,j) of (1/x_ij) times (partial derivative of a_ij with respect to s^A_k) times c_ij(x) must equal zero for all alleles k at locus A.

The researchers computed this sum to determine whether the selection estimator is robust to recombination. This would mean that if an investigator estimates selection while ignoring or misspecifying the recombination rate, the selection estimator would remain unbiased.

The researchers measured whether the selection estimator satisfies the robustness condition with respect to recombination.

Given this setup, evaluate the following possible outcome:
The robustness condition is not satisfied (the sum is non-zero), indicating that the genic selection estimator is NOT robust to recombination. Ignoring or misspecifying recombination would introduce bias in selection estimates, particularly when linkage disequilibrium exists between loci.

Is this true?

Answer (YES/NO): NO